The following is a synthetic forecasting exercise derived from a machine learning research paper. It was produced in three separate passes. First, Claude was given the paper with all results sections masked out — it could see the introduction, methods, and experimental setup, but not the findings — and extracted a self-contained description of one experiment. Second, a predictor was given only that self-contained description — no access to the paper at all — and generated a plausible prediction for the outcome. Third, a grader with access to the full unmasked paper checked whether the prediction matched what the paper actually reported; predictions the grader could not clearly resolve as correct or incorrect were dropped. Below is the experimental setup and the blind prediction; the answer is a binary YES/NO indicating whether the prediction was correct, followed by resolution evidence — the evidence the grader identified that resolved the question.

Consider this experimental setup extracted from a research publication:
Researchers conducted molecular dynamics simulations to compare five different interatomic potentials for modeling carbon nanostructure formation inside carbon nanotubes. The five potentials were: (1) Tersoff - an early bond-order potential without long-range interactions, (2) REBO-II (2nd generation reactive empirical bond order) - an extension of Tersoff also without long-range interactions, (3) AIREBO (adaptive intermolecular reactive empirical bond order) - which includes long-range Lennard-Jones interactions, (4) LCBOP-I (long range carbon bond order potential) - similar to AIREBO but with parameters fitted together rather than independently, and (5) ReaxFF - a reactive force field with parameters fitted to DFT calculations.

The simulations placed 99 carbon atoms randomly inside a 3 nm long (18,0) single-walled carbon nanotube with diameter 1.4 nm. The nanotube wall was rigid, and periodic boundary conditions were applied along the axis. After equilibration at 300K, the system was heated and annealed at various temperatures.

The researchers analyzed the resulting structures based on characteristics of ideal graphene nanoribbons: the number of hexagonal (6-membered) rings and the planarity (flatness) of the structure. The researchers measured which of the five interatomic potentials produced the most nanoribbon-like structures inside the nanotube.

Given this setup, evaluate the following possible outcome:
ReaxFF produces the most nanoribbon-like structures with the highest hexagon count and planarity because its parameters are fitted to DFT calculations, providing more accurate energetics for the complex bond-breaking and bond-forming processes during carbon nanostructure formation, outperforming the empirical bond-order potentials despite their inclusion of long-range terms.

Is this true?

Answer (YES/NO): NO